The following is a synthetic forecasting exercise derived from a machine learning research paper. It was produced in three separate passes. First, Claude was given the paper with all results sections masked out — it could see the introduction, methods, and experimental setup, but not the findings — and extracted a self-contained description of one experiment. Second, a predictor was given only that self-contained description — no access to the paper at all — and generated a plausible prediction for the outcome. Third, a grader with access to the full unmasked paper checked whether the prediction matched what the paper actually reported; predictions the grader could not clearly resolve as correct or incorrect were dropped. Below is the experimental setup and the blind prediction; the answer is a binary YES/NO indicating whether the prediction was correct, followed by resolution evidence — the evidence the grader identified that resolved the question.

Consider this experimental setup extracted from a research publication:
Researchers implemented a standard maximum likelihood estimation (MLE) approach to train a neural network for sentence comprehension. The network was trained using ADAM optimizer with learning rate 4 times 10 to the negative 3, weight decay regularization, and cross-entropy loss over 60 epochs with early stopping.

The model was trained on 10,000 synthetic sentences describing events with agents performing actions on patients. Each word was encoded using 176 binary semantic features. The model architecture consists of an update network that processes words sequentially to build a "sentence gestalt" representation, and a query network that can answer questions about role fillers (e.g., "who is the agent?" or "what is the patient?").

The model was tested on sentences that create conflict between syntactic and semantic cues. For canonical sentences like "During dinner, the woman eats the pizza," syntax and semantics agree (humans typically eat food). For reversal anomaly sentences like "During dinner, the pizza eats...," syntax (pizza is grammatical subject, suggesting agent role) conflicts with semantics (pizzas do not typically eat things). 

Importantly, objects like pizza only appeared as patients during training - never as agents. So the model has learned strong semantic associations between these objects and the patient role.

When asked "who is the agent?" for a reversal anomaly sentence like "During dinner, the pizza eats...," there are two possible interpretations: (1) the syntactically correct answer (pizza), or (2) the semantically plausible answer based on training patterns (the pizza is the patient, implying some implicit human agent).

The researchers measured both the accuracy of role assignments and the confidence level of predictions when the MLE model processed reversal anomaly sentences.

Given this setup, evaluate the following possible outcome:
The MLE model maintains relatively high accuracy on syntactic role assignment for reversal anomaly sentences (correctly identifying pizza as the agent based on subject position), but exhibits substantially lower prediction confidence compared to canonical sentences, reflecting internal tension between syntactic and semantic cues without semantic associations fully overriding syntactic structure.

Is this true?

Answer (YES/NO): NO